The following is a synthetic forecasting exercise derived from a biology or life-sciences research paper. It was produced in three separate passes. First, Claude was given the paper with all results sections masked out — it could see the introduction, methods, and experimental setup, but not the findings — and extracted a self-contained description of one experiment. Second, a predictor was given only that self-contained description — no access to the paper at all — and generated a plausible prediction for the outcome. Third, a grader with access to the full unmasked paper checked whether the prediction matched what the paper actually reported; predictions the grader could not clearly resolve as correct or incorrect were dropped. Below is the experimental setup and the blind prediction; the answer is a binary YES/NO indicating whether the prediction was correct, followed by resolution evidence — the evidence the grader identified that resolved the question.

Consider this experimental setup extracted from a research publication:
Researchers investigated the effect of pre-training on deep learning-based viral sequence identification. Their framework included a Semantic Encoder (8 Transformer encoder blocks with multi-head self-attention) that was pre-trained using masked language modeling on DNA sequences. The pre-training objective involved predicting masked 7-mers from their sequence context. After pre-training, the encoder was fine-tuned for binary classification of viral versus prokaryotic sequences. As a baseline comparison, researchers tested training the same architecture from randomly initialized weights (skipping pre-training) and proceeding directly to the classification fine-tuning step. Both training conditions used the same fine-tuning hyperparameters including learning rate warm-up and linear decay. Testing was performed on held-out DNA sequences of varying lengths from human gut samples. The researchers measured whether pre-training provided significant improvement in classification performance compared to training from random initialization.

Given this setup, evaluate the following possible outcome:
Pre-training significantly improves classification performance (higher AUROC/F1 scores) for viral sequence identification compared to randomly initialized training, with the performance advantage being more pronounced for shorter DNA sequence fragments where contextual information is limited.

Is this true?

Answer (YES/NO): YES